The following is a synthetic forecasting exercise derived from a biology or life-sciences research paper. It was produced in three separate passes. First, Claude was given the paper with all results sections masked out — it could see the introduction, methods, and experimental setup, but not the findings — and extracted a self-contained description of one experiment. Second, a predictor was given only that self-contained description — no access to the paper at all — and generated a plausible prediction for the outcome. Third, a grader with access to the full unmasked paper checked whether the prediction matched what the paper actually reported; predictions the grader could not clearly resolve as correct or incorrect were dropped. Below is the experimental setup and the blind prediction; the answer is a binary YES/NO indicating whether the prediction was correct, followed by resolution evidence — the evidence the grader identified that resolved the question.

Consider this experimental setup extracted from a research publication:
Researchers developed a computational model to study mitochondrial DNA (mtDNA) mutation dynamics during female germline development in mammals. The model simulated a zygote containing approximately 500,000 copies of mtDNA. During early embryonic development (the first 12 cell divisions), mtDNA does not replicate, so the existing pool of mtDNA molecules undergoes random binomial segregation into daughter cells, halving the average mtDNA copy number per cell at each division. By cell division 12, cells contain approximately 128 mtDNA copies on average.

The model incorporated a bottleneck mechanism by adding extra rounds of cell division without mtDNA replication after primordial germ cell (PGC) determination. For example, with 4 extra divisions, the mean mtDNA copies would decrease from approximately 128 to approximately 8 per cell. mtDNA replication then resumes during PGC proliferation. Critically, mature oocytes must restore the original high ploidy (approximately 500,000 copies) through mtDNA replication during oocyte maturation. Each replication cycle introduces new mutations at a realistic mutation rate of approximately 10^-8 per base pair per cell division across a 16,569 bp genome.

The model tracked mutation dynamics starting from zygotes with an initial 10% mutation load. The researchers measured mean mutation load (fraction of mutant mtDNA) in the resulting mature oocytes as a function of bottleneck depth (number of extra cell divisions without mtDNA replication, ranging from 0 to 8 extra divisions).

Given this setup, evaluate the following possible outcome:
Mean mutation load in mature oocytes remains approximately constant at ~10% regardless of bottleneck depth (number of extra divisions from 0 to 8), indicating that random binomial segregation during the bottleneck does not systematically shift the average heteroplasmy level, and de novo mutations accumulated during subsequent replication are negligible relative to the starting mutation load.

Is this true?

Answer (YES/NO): NO